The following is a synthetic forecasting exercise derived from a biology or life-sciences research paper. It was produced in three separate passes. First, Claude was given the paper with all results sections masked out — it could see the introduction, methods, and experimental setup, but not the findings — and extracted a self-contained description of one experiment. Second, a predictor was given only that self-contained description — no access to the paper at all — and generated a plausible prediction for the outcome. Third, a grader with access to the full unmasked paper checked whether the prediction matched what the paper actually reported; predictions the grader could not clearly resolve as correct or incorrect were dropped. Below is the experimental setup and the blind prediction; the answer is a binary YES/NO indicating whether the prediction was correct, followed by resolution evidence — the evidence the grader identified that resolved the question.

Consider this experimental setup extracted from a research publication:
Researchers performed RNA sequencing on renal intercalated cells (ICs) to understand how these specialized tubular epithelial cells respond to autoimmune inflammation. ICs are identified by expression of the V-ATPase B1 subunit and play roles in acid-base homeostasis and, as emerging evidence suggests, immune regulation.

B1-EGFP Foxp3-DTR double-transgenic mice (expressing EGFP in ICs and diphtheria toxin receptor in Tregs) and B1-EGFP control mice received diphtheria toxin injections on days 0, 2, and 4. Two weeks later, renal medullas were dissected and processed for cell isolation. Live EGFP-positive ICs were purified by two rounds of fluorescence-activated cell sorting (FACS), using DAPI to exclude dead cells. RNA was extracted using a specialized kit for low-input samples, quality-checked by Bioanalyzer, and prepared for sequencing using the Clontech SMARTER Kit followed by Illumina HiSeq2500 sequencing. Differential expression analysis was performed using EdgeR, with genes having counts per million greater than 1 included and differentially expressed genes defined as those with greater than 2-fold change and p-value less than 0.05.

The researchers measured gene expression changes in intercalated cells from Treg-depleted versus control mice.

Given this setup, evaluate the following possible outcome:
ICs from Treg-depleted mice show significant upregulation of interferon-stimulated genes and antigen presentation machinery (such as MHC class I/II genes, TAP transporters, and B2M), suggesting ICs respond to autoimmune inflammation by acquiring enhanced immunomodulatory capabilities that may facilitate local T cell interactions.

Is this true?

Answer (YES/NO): NO